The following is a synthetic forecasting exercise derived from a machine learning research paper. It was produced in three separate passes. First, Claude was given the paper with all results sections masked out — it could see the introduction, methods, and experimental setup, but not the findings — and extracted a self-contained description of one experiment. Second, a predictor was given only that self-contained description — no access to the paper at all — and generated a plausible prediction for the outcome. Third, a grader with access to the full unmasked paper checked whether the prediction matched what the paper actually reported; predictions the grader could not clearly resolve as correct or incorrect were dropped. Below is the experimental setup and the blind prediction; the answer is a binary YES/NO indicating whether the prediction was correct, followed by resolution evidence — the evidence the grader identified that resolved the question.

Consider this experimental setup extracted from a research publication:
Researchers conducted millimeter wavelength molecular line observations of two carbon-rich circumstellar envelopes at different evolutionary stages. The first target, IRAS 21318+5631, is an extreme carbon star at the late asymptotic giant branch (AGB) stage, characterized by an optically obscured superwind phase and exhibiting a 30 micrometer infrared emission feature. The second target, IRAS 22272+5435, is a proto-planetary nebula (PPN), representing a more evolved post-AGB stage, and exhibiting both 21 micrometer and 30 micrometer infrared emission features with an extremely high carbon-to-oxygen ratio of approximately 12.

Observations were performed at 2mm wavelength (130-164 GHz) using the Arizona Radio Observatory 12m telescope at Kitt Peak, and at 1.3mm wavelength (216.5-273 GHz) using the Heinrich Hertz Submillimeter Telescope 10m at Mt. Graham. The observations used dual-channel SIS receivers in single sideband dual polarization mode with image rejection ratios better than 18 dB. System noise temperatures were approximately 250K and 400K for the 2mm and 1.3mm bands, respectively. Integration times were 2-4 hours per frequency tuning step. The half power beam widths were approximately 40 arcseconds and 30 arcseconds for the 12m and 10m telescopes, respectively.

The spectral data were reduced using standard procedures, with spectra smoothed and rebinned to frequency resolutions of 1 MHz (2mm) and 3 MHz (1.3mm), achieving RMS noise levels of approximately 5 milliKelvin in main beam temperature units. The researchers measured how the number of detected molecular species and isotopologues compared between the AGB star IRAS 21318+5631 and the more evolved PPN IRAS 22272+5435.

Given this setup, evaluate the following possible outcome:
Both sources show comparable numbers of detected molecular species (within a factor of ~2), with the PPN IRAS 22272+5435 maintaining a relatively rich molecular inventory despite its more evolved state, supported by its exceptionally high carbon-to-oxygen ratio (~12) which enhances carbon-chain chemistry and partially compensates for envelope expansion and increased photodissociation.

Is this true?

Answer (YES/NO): YES